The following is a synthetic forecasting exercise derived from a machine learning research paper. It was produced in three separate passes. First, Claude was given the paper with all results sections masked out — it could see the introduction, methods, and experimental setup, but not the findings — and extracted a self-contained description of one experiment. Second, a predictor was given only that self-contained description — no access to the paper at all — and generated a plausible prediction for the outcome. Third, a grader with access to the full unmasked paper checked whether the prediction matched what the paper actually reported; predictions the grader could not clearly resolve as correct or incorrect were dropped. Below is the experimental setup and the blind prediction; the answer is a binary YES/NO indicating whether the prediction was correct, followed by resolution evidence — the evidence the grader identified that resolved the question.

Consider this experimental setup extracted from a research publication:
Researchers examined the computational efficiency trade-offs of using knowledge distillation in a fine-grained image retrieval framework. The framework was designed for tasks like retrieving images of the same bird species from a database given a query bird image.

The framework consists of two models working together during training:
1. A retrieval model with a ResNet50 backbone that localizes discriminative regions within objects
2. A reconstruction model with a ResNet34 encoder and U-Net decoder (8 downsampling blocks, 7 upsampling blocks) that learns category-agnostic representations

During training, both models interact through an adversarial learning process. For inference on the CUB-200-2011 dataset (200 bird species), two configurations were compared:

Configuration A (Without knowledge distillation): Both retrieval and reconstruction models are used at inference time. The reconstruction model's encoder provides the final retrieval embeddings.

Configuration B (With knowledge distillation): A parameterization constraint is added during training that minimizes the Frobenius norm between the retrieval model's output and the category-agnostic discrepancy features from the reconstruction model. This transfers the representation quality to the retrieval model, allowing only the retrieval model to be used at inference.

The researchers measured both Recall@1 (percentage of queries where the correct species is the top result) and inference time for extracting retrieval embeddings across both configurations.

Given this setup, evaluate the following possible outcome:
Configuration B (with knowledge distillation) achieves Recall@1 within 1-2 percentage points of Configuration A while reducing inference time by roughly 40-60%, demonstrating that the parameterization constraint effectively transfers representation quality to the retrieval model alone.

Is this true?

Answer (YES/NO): YES